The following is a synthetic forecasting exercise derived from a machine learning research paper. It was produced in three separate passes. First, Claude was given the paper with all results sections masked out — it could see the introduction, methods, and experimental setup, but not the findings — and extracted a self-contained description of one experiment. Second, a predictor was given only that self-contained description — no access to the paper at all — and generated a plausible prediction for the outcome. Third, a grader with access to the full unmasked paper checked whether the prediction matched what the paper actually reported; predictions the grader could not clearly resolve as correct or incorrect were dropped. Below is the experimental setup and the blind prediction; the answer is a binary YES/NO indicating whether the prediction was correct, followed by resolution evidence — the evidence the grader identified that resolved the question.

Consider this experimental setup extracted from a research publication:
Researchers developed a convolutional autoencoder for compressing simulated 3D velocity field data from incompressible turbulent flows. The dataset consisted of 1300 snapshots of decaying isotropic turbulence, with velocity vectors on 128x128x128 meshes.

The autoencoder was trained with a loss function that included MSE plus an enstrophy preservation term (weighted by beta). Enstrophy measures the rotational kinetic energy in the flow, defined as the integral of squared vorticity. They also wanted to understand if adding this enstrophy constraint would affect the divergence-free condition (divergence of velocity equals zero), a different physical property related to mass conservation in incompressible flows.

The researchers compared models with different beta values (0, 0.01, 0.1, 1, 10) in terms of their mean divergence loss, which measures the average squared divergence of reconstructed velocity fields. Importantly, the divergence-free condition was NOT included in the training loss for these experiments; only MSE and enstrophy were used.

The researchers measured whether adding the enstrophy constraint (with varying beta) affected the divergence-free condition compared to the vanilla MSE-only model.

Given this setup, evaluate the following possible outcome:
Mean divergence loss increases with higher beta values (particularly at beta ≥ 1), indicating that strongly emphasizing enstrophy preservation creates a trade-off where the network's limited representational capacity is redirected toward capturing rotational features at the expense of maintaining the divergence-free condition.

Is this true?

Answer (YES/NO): NO